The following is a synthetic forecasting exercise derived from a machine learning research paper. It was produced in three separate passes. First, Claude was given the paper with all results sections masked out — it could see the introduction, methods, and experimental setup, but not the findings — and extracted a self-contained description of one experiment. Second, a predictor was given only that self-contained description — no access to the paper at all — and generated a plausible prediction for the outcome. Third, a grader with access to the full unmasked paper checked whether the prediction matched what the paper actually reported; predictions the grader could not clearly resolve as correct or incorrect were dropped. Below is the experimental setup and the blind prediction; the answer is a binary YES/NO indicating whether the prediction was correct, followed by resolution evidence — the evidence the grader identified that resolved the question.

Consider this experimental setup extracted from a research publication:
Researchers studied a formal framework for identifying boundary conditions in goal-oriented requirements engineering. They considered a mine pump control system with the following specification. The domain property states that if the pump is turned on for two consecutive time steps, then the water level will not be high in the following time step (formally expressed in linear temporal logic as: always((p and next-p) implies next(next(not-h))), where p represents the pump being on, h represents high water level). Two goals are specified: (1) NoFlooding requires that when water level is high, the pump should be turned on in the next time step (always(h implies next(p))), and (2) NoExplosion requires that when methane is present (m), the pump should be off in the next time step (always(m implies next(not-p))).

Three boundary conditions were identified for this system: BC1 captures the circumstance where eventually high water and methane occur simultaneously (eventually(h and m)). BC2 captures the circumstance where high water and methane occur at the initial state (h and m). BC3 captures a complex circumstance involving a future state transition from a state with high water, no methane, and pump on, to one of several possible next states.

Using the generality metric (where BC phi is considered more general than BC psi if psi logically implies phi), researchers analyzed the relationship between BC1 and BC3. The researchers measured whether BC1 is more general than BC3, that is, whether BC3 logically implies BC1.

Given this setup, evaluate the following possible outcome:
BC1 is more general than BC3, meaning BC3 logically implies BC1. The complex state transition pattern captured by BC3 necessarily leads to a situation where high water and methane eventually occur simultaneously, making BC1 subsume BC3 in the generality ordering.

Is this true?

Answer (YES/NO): NO